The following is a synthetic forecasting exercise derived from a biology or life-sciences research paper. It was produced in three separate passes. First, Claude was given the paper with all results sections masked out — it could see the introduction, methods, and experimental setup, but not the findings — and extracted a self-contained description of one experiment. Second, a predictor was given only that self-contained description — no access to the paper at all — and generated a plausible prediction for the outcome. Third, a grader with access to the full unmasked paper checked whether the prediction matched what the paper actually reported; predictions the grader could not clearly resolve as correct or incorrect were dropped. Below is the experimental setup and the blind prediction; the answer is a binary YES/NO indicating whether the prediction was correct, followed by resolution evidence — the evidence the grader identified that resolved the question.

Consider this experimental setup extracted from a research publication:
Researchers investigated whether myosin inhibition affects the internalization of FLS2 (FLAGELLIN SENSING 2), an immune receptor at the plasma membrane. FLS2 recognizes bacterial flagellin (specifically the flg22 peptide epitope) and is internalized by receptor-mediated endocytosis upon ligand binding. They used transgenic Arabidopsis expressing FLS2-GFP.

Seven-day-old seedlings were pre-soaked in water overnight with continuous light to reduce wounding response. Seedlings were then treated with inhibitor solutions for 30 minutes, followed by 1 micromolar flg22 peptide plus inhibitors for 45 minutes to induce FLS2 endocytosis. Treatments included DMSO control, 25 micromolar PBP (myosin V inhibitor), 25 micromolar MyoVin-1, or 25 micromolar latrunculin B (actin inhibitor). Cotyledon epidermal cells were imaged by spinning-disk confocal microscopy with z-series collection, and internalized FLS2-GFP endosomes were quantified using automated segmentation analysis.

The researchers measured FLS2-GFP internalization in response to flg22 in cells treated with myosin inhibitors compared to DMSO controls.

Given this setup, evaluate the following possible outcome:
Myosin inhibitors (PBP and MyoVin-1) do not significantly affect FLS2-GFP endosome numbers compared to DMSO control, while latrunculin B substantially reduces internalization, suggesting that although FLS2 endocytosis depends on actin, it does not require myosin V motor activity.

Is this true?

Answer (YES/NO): NO